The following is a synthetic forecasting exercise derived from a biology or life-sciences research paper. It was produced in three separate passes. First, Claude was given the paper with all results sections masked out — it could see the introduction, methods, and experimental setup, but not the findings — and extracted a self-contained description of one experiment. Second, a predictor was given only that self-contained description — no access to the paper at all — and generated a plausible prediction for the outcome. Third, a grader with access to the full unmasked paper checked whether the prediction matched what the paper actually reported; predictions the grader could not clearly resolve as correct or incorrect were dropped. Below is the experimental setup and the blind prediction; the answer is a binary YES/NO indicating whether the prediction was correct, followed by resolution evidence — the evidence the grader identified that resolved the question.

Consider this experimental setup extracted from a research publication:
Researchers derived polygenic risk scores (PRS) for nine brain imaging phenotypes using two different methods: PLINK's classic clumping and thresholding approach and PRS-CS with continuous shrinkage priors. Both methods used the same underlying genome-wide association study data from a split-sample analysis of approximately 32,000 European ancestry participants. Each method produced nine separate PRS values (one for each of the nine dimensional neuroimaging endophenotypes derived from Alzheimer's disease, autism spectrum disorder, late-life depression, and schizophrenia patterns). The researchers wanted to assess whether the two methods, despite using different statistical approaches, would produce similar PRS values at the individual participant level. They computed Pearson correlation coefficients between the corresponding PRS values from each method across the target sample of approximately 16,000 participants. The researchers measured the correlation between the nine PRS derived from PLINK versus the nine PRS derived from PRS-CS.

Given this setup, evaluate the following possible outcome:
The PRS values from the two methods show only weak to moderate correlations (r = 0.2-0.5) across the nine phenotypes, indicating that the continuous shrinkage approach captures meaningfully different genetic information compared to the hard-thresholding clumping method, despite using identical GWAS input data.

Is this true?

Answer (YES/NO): NO